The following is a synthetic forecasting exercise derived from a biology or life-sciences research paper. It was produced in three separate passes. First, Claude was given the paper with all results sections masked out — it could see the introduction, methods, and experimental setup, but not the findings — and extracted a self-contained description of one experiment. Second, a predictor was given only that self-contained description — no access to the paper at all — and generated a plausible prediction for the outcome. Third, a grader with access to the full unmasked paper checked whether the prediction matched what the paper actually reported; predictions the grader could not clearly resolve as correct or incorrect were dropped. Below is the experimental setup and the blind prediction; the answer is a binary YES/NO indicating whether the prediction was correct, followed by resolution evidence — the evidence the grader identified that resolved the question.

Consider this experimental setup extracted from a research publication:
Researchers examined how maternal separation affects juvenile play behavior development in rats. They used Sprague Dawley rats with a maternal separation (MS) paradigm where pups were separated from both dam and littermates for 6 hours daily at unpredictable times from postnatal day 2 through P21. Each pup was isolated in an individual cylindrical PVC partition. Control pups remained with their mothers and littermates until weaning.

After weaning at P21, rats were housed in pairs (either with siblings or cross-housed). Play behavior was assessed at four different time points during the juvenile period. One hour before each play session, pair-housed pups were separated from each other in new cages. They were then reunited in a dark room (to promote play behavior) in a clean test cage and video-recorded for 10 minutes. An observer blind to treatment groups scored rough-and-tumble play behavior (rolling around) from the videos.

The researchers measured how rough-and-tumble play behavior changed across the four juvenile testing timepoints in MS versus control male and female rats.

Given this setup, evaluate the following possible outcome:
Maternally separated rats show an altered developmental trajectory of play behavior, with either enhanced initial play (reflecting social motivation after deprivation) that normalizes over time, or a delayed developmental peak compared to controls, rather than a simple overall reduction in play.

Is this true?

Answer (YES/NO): NO